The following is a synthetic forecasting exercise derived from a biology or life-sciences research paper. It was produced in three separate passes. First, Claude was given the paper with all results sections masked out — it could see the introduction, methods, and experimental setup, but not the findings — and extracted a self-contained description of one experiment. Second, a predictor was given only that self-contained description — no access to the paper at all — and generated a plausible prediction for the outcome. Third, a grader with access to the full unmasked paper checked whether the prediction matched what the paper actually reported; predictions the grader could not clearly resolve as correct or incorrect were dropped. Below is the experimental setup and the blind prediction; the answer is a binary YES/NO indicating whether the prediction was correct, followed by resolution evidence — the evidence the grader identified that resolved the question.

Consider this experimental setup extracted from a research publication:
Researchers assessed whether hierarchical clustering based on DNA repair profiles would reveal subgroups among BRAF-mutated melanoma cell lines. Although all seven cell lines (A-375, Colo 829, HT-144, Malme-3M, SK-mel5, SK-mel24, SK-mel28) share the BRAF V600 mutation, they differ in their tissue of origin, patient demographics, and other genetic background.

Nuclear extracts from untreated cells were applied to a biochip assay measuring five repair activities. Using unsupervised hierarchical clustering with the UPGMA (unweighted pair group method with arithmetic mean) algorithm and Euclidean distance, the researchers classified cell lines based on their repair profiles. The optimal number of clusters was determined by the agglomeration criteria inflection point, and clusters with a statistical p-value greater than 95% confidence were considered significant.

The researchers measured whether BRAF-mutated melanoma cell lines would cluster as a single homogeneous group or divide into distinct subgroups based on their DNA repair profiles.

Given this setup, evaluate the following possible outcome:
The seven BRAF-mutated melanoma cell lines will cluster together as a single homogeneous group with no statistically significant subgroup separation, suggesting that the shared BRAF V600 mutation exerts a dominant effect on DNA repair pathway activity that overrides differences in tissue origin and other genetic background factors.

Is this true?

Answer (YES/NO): NO